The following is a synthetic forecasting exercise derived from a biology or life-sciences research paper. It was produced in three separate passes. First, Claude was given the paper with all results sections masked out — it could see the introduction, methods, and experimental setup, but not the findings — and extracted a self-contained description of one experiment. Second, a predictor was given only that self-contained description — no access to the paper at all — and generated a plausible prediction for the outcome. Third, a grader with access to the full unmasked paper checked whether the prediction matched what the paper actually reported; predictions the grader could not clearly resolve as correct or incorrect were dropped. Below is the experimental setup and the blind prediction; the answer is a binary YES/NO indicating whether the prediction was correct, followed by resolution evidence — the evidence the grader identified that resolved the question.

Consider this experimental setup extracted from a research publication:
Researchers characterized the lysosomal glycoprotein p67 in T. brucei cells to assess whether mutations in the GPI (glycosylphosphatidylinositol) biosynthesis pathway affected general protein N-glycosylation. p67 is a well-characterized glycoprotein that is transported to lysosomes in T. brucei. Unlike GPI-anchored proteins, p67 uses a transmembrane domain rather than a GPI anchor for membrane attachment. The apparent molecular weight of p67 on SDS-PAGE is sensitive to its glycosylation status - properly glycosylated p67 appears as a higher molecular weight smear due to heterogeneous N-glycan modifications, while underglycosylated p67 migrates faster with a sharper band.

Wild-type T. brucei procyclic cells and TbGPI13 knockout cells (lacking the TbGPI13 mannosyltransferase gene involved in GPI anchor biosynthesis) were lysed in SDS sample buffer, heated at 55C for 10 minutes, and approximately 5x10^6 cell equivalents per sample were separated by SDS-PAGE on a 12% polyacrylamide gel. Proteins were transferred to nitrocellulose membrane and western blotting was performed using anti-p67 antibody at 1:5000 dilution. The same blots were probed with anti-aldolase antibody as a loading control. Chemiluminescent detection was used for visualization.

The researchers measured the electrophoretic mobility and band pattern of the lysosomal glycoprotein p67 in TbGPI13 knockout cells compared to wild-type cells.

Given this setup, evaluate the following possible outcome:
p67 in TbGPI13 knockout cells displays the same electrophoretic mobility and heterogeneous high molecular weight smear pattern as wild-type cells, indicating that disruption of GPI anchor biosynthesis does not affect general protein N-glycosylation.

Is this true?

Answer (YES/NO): YES